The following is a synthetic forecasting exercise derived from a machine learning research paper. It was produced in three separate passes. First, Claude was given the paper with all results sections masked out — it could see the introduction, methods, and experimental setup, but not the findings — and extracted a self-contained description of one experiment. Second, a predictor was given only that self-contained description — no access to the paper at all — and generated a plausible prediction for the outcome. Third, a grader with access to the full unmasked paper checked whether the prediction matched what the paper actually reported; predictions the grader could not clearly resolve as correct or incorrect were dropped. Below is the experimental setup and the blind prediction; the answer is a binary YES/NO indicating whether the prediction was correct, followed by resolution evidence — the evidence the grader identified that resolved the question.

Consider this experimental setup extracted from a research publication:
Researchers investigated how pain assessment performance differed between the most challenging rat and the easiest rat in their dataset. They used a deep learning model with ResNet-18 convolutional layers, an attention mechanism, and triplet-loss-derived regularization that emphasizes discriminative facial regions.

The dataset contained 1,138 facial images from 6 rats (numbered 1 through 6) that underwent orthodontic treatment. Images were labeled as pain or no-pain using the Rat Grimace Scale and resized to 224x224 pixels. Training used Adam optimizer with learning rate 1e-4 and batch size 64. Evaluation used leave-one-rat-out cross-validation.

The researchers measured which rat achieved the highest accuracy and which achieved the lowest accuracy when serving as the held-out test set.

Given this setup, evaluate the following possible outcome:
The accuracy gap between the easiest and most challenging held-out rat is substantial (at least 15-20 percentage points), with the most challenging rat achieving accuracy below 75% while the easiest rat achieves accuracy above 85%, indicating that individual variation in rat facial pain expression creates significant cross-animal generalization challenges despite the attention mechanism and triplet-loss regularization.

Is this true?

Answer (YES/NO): NO